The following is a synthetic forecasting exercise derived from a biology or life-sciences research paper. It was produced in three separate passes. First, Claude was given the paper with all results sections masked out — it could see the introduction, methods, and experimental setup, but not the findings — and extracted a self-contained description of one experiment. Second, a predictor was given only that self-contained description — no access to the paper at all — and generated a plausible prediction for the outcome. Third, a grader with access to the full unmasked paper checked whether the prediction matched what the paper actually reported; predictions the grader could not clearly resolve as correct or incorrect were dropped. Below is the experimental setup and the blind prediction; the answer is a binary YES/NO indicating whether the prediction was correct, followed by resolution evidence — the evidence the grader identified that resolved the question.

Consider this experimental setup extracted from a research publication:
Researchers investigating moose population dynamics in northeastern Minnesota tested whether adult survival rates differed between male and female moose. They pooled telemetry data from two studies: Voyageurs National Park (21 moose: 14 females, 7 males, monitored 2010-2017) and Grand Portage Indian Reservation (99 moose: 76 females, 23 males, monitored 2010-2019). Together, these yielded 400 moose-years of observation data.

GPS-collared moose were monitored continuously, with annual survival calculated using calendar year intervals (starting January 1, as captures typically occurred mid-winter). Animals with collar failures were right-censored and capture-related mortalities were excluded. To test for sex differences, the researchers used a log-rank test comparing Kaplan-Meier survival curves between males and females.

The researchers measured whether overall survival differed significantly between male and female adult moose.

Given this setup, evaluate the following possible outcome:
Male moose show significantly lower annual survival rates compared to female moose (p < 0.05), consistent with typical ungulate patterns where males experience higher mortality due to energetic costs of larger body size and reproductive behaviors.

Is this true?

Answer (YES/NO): NO